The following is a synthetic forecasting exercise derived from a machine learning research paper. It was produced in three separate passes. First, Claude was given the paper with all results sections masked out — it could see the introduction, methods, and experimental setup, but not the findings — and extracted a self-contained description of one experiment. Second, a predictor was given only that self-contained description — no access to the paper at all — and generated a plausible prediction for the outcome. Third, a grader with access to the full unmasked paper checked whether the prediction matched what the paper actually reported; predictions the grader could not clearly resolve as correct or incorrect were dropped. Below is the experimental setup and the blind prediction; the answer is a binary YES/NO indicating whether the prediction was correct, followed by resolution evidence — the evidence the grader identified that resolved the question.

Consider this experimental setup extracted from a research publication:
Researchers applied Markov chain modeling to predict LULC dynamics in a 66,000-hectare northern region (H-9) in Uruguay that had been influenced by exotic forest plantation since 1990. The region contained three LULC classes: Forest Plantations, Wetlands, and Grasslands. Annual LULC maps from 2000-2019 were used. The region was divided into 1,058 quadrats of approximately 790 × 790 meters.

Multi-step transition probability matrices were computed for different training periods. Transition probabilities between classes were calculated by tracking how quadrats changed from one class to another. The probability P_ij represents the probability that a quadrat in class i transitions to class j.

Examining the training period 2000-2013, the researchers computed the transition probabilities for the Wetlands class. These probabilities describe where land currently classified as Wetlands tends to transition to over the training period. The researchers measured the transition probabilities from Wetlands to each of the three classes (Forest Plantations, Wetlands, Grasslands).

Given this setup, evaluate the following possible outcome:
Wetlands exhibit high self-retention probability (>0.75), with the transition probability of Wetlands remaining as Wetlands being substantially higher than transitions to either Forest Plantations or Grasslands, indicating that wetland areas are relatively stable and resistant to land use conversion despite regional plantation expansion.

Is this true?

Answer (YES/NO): NO